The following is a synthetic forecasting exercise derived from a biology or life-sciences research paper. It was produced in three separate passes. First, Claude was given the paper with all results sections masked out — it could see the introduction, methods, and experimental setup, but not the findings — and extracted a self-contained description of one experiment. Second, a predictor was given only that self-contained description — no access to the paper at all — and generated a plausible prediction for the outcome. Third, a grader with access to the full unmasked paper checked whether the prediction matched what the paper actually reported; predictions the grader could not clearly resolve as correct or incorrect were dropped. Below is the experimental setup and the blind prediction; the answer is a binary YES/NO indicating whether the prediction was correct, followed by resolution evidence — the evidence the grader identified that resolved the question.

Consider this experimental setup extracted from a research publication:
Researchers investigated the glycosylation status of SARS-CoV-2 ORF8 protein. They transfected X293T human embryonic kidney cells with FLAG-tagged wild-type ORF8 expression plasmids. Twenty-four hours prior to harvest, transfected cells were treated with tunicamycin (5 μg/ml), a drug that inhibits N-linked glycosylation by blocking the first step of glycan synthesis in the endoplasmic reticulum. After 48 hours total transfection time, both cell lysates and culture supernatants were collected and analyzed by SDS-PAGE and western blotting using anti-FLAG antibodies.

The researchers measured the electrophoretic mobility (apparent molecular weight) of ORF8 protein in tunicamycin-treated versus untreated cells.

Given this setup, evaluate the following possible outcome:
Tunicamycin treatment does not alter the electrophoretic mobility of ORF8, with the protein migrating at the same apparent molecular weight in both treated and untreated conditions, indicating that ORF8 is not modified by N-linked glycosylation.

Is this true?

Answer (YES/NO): NO